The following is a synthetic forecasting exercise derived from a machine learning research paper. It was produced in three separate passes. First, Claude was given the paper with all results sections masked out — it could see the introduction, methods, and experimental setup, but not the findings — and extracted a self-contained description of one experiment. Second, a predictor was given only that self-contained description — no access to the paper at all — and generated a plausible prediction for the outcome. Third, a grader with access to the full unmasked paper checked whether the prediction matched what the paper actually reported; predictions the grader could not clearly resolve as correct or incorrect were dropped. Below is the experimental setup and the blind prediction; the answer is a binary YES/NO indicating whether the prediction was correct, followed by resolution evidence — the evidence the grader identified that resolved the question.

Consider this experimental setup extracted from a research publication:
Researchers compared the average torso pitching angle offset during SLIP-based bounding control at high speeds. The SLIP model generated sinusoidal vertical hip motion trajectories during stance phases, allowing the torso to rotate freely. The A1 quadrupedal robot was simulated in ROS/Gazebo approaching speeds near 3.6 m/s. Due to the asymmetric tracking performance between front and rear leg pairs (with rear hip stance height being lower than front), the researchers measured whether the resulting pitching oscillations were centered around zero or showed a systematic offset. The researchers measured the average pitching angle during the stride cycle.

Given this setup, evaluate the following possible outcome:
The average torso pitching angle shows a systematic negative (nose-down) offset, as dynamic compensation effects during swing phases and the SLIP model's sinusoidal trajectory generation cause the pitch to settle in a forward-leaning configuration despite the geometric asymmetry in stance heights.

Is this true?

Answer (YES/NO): NO